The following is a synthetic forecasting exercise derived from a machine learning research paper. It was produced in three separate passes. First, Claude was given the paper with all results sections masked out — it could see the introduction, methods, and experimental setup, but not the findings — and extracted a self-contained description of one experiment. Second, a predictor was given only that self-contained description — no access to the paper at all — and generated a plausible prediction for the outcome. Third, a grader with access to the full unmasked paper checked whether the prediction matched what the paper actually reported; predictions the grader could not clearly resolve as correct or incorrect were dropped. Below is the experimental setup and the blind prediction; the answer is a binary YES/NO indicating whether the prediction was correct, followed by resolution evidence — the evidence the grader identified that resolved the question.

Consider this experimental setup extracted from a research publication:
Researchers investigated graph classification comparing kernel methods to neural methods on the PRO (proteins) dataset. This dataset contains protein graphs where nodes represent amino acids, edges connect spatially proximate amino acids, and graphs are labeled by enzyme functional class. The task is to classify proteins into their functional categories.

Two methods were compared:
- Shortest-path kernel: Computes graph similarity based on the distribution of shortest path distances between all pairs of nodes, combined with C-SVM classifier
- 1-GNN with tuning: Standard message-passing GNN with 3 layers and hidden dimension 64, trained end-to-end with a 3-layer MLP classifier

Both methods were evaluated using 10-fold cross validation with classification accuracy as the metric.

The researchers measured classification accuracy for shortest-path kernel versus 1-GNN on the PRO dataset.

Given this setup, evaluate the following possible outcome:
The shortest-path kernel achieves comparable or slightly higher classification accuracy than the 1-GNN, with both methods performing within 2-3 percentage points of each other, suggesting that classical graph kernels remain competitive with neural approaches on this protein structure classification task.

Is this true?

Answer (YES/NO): NO